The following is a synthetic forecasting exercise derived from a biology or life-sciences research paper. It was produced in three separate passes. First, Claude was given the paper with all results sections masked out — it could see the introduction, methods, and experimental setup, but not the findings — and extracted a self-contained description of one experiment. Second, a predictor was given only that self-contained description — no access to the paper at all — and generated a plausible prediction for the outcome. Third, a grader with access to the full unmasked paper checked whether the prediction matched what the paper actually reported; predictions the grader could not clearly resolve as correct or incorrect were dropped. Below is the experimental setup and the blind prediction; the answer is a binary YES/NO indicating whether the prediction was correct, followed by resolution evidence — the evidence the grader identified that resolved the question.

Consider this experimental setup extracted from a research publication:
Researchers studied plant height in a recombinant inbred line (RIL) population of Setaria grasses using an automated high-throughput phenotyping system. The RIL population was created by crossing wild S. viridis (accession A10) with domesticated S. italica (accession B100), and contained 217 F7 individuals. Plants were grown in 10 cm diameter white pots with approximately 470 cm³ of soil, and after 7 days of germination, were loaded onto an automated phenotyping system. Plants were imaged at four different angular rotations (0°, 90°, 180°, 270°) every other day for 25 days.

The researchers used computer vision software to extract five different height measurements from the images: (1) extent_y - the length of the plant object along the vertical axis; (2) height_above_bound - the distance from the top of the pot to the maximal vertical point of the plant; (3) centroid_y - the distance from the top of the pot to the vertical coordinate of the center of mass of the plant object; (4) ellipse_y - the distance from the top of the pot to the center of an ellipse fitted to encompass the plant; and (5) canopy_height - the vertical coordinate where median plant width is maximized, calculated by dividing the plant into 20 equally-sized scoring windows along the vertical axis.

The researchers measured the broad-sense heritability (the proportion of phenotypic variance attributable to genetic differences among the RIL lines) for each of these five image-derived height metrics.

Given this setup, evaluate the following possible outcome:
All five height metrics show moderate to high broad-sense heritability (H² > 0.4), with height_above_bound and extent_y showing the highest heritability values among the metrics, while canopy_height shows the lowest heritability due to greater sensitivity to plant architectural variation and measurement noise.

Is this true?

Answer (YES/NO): NO